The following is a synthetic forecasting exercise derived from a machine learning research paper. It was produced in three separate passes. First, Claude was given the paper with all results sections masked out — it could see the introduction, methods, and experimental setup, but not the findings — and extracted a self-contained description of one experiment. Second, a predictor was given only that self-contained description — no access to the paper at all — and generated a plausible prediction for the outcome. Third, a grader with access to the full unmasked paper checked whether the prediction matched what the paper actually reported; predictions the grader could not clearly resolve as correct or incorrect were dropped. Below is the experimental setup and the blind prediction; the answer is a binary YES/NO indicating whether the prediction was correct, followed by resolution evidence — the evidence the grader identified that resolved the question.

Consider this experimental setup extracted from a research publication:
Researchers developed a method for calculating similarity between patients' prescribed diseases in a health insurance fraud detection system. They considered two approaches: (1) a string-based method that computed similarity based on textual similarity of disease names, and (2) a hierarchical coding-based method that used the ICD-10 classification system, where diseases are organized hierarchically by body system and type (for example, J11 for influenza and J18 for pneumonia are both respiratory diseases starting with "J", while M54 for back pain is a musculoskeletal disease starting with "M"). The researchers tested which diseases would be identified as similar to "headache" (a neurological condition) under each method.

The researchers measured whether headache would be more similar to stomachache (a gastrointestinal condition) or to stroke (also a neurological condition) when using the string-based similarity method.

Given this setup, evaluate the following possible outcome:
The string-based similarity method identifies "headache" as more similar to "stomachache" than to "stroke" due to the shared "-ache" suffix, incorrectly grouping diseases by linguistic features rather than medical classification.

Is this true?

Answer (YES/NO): YES